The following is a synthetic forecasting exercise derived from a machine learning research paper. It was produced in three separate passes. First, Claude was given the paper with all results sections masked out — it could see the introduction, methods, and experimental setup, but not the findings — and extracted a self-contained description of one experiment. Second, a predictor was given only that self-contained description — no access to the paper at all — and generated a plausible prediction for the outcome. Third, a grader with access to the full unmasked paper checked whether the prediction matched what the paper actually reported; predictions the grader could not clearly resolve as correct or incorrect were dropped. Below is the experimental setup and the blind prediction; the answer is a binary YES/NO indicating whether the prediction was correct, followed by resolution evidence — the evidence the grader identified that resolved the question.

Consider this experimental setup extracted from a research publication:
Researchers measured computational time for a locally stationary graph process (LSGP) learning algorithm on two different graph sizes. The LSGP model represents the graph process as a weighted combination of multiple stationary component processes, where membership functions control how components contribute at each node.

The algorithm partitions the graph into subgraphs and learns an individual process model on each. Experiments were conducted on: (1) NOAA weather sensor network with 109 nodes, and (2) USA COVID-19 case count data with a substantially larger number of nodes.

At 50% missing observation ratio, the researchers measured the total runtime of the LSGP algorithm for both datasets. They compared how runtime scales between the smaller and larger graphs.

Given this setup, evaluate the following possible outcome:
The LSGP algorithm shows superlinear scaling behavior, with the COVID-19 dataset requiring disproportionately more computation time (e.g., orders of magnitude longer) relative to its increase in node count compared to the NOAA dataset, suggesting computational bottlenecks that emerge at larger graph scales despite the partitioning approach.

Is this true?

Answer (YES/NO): NO